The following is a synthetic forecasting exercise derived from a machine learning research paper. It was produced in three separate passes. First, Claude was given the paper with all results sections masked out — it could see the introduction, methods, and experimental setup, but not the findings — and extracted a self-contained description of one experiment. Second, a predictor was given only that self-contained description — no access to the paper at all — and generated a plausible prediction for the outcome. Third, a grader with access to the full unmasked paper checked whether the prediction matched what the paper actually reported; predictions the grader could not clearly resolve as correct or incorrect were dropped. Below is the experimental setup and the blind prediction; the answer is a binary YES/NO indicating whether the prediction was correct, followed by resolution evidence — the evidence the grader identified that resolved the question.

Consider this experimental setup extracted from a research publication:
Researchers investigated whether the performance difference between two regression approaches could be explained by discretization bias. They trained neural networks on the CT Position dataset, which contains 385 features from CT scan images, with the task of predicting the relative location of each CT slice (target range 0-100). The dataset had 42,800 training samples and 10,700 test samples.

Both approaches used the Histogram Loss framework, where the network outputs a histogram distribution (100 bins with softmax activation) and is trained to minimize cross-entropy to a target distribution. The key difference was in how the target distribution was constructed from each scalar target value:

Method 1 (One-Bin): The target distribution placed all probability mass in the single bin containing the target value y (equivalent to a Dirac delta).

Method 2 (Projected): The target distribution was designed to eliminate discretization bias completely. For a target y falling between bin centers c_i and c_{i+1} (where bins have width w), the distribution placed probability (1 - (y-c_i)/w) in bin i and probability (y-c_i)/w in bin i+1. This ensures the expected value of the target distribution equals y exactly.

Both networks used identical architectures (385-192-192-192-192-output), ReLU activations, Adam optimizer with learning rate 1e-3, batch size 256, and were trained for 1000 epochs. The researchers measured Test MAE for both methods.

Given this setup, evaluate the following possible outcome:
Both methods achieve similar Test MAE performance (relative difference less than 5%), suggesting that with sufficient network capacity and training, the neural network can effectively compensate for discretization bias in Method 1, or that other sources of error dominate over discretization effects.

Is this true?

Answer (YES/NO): NO